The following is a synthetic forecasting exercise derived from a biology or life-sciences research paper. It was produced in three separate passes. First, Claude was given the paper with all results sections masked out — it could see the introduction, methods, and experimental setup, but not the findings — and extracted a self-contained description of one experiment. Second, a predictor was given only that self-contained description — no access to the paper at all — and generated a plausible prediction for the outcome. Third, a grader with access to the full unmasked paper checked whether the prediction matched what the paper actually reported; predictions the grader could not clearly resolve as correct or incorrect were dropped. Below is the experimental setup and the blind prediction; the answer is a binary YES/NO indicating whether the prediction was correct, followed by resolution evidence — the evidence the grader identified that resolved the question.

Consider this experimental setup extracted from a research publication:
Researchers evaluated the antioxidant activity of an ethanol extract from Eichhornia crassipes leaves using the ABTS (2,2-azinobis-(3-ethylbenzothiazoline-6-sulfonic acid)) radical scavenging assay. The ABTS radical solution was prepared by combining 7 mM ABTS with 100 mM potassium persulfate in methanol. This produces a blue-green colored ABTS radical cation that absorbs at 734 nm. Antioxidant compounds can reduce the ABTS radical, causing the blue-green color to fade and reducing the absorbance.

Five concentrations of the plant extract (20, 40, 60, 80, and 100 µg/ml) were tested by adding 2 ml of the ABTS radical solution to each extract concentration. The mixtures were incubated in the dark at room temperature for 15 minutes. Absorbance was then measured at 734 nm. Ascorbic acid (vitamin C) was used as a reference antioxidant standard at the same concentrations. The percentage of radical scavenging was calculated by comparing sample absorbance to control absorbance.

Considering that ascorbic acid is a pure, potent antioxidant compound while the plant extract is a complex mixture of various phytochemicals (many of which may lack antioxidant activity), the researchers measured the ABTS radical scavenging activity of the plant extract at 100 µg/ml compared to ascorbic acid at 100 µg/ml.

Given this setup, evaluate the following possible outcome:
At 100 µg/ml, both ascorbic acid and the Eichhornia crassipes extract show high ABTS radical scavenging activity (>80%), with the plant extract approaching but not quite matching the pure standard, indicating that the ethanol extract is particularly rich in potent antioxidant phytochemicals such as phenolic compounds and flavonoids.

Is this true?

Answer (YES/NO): NO